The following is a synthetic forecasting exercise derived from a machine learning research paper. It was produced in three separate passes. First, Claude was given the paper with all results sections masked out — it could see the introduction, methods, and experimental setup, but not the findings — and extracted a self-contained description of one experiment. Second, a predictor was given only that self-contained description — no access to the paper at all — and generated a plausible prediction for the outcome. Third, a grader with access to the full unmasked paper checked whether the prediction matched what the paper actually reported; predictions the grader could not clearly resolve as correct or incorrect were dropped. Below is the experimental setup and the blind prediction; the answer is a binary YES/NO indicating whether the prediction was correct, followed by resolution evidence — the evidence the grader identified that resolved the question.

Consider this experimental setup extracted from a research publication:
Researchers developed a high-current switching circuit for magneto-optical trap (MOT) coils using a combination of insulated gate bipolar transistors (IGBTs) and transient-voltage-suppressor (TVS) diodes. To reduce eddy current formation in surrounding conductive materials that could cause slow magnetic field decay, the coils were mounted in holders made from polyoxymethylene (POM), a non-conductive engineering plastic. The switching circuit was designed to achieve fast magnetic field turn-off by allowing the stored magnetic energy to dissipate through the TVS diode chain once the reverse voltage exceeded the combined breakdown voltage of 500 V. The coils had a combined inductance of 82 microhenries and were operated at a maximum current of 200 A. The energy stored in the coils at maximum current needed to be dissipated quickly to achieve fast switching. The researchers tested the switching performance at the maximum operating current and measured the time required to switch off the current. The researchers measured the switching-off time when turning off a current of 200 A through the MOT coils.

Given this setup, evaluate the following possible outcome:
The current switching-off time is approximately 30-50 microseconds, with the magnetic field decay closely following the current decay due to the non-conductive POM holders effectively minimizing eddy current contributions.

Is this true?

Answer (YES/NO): NO